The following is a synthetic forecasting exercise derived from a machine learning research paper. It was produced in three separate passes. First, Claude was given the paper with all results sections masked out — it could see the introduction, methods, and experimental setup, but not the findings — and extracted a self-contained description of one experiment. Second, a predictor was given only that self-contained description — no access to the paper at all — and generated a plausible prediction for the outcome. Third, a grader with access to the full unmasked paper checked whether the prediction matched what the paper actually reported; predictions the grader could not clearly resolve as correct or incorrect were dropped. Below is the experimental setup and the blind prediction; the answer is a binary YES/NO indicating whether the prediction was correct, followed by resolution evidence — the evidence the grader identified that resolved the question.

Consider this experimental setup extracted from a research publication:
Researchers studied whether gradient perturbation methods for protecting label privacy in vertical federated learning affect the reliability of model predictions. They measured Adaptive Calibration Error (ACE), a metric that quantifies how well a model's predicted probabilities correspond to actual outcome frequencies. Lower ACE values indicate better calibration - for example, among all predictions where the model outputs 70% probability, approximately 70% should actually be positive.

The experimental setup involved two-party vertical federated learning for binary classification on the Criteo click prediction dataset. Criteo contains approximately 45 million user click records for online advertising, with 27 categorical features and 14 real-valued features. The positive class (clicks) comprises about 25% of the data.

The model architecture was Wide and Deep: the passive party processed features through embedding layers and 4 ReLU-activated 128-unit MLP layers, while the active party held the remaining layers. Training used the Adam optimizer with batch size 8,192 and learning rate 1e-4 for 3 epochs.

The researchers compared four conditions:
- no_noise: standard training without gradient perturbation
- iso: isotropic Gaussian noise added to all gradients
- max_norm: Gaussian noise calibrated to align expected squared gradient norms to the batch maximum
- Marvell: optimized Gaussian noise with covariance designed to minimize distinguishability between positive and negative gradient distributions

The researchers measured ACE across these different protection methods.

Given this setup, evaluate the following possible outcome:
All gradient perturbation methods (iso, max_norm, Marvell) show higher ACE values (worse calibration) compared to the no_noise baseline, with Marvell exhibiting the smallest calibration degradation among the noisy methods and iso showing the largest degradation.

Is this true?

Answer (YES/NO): NO